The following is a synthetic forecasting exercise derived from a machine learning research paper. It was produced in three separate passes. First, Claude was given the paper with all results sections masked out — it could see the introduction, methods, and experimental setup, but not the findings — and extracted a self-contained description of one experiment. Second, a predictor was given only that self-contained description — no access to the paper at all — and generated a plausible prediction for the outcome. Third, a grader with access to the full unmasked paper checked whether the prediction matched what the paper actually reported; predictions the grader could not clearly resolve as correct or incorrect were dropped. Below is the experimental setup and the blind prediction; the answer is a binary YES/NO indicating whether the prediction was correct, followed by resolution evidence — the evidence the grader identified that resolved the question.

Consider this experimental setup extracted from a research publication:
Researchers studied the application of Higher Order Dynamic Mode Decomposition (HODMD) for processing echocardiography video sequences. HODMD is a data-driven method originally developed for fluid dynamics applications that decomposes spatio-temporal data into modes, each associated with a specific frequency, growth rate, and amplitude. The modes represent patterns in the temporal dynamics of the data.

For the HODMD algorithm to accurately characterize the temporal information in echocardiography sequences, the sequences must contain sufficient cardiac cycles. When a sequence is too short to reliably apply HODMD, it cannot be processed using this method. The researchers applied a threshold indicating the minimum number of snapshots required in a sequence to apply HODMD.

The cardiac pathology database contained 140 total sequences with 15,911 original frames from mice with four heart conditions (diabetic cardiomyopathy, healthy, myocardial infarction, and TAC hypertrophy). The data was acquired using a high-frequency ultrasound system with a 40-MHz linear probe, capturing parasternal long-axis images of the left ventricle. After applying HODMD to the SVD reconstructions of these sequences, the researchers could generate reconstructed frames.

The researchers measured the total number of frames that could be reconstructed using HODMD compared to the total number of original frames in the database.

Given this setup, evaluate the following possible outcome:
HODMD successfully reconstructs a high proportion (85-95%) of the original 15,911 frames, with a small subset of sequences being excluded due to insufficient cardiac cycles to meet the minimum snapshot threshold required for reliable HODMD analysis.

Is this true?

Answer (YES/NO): NO